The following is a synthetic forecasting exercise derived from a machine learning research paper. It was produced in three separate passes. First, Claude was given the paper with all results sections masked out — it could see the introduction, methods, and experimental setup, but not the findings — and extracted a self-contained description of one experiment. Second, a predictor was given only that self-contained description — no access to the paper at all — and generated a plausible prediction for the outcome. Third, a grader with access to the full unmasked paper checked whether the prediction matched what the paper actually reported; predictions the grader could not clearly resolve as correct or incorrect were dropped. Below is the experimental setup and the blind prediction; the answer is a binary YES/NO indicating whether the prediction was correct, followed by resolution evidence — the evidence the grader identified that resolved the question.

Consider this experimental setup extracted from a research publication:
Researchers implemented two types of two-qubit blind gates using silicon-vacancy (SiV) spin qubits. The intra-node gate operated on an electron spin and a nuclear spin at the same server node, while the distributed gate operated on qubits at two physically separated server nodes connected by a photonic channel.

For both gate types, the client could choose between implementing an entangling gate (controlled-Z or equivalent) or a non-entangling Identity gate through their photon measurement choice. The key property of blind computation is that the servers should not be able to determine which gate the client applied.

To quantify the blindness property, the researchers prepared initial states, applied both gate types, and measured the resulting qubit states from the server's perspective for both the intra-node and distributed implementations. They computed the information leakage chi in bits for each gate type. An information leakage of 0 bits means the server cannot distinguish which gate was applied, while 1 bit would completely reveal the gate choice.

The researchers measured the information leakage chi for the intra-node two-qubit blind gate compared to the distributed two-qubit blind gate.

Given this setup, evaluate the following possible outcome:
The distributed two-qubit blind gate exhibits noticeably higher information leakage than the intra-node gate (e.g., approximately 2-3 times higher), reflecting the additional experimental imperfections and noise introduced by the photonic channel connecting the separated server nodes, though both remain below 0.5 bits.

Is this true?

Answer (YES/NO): NO